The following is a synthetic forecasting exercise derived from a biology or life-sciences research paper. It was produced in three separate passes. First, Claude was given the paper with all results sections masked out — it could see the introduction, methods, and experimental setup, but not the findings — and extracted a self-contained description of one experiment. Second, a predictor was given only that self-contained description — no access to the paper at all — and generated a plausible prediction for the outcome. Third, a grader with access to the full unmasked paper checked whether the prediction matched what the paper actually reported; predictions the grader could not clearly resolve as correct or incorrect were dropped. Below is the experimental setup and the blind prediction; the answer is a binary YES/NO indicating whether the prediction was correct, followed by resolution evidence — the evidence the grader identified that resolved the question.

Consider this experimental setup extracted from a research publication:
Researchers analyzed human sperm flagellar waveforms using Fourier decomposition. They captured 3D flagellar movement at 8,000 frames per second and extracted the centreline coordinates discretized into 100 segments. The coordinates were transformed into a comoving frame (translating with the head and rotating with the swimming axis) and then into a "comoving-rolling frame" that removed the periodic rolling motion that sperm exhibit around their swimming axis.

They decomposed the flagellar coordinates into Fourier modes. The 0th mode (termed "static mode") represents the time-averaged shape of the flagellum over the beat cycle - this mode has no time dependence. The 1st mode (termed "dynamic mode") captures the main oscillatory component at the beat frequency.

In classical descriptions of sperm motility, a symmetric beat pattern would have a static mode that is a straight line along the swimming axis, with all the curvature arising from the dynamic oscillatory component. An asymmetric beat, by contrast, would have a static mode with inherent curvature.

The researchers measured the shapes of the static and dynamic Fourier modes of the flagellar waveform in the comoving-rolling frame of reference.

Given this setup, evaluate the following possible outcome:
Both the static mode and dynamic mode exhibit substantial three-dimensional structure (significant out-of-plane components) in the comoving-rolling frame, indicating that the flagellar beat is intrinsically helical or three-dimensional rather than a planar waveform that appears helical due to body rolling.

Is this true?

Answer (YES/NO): NO